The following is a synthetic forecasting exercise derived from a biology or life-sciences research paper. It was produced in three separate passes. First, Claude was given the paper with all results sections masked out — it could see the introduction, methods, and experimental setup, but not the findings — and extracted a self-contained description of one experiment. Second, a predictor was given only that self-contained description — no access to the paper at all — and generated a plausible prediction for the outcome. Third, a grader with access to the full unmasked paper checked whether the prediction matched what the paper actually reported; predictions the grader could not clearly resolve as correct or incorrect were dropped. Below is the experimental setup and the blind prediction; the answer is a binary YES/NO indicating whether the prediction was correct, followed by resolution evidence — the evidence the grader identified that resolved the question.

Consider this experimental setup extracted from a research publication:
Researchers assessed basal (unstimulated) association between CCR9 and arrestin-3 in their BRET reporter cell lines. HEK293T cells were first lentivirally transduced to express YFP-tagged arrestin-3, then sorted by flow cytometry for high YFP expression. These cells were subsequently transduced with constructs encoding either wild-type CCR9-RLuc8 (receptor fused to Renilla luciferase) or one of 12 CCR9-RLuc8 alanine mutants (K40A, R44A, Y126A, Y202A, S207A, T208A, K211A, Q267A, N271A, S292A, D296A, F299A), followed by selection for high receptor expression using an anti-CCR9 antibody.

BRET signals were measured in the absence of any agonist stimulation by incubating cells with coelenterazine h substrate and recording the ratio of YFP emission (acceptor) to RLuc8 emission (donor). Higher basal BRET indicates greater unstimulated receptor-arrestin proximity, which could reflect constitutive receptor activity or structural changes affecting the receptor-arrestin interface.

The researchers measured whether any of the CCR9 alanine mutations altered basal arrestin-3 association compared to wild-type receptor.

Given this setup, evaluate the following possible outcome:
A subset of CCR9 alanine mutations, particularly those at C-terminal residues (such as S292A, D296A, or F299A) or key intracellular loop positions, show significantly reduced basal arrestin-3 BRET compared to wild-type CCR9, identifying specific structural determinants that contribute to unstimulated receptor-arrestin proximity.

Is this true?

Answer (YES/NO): NO